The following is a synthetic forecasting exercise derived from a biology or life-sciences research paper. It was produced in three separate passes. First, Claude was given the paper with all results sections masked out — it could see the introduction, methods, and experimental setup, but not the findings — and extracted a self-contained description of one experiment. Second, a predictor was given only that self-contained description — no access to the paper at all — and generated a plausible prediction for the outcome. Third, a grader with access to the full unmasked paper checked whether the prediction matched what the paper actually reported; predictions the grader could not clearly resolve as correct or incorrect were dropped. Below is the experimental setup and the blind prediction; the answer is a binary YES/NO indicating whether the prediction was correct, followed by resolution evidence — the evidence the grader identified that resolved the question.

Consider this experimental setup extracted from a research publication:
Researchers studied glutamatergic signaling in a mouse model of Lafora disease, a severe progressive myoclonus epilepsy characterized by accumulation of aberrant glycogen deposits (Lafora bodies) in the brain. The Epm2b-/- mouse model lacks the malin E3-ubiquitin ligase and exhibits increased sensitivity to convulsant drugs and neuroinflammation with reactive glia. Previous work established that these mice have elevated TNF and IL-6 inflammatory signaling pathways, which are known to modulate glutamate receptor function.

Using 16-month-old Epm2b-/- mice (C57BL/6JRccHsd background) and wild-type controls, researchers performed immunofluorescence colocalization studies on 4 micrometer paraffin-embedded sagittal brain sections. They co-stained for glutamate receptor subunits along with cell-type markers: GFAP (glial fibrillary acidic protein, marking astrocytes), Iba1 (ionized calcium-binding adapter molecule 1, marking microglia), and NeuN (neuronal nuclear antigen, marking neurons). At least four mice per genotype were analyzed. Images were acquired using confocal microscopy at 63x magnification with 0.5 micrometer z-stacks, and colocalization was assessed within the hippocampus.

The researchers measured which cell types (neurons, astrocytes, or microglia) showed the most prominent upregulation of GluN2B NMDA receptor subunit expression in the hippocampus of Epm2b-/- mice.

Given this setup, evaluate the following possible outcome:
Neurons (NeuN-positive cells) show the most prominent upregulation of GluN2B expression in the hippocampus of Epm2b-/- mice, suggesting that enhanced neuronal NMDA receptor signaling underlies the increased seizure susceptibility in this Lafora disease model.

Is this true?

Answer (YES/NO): NO